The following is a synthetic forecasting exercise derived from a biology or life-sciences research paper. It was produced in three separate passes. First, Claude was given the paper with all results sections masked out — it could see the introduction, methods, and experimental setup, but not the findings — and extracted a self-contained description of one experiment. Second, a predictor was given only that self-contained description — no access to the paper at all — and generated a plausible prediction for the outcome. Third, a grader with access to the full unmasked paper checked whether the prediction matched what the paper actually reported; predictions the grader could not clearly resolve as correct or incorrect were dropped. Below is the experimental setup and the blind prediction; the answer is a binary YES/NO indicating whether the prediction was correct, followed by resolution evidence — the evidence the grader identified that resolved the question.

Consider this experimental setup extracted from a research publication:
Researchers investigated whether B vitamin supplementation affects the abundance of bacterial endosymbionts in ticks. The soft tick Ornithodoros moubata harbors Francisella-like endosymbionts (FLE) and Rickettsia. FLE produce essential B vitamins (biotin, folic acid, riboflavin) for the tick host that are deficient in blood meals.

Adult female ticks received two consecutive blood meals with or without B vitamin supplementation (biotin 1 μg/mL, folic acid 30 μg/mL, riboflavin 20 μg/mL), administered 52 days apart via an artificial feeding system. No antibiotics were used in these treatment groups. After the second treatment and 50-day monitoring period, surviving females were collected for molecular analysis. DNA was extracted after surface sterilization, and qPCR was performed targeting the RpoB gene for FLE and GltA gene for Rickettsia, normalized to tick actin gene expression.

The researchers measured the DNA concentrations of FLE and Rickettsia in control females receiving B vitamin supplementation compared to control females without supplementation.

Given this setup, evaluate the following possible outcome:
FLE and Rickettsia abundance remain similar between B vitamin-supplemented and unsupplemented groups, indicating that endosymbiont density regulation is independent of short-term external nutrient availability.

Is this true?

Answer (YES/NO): YES